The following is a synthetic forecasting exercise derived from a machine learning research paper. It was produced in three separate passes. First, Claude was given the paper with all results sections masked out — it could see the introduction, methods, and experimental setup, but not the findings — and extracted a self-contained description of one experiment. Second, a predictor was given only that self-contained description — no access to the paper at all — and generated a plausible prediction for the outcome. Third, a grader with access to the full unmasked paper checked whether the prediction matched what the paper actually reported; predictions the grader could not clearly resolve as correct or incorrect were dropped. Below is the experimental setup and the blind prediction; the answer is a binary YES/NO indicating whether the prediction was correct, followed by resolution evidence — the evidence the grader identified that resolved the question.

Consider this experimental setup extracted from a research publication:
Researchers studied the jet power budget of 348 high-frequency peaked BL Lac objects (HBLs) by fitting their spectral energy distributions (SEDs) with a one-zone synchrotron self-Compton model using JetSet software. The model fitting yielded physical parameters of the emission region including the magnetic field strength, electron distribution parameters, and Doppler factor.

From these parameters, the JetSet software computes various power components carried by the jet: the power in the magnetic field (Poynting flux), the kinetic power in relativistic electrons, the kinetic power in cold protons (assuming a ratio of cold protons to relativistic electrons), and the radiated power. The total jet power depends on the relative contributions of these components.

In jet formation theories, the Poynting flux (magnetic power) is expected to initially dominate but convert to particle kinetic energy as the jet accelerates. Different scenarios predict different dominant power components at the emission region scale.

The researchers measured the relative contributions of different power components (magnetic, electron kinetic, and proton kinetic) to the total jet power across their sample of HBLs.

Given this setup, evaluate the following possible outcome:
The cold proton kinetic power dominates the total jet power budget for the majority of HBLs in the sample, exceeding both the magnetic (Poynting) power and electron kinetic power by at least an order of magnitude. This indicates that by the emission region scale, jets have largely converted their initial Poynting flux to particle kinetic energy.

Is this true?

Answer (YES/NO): NO